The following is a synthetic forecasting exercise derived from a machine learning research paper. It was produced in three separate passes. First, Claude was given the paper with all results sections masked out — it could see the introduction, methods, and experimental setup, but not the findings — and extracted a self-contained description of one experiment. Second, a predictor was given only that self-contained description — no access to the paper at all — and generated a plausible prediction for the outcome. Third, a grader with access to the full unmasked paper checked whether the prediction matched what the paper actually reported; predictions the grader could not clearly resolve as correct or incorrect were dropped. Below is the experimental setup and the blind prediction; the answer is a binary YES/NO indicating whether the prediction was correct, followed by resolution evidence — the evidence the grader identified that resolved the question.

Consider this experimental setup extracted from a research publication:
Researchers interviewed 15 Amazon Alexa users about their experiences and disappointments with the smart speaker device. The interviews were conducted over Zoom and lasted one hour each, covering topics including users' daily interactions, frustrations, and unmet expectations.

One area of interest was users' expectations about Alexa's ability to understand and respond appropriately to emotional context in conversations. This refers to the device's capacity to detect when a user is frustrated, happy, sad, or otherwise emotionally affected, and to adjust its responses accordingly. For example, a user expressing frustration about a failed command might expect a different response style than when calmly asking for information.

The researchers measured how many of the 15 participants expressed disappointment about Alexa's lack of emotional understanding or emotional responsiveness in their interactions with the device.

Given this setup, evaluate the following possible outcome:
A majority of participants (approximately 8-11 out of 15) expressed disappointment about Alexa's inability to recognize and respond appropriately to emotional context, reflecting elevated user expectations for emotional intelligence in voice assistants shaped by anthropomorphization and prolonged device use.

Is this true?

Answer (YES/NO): NO